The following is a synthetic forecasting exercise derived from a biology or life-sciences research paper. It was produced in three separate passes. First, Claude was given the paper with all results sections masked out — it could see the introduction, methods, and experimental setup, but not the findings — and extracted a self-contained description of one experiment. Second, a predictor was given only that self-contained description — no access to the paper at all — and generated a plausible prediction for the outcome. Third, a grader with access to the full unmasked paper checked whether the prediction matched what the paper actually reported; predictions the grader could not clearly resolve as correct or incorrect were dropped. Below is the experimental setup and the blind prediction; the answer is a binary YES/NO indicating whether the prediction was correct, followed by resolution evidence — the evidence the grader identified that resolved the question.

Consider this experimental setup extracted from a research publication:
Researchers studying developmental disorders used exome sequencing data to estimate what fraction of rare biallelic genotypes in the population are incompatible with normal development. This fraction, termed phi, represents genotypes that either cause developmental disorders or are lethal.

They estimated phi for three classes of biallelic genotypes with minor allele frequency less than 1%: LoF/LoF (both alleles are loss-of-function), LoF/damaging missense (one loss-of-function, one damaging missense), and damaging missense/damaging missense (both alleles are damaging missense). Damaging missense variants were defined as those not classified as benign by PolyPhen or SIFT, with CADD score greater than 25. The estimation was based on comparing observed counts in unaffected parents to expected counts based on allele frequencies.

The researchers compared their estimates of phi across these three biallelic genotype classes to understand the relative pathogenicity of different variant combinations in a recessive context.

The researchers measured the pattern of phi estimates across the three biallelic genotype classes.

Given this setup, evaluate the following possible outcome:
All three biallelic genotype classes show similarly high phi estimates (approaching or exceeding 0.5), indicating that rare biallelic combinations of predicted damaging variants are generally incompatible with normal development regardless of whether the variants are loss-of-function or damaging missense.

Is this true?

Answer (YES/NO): NO